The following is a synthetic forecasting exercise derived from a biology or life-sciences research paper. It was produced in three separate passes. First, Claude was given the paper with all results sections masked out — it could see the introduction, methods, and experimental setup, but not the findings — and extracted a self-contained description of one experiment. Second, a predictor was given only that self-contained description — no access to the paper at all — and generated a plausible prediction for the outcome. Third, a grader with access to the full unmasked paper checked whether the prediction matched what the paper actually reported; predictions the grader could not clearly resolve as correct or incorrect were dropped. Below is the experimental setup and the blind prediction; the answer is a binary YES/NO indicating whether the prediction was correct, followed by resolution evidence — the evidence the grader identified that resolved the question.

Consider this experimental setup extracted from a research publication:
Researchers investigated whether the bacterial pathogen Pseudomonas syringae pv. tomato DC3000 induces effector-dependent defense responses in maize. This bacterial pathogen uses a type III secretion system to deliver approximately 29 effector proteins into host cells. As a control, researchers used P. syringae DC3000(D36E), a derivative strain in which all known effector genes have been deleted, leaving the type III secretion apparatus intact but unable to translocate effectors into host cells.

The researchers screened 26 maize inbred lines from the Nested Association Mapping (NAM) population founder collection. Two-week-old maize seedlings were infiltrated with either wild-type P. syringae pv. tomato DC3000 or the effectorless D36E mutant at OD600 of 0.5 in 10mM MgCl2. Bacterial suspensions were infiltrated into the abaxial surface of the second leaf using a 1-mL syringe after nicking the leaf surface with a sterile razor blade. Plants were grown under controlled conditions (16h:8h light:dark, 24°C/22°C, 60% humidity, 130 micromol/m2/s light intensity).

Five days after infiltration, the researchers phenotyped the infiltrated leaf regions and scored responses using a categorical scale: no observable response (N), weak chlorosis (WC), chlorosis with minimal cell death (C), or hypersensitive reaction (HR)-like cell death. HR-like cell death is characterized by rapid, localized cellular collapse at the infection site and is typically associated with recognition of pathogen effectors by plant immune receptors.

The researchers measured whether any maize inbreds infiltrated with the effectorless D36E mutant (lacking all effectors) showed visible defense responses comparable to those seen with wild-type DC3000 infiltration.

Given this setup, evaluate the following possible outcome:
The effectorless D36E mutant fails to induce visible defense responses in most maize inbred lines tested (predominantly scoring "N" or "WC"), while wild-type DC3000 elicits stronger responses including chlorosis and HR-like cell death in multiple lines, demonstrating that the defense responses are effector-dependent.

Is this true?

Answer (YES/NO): NO